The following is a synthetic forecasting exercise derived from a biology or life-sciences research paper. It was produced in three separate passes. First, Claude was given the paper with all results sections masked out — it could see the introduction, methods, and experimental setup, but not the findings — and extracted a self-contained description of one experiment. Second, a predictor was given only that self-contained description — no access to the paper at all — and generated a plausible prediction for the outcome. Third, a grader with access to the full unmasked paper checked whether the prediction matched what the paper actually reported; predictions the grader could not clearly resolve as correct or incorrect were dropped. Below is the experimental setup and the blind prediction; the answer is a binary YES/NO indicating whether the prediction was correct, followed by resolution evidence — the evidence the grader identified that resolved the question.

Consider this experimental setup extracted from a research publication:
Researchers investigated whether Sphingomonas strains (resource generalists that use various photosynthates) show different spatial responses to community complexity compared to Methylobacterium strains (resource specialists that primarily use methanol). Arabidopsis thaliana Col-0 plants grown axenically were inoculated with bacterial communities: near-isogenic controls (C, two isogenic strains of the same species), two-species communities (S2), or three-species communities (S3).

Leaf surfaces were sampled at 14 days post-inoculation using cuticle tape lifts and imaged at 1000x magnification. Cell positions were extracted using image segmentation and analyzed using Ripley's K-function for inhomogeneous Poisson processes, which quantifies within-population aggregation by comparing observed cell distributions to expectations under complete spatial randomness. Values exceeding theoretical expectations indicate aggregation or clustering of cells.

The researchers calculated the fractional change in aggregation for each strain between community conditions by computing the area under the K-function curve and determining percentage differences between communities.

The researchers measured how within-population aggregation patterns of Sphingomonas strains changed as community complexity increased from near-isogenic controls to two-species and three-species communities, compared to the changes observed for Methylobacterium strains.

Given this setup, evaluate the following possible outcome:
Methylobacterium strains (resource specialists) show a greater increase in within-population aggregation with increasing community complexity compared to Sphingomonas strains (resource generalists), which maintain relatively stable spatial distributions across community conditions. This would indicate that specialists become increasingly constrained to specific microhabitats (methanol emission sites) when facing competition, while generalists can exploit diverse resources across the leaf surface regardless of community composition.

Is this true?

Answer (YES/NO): NO